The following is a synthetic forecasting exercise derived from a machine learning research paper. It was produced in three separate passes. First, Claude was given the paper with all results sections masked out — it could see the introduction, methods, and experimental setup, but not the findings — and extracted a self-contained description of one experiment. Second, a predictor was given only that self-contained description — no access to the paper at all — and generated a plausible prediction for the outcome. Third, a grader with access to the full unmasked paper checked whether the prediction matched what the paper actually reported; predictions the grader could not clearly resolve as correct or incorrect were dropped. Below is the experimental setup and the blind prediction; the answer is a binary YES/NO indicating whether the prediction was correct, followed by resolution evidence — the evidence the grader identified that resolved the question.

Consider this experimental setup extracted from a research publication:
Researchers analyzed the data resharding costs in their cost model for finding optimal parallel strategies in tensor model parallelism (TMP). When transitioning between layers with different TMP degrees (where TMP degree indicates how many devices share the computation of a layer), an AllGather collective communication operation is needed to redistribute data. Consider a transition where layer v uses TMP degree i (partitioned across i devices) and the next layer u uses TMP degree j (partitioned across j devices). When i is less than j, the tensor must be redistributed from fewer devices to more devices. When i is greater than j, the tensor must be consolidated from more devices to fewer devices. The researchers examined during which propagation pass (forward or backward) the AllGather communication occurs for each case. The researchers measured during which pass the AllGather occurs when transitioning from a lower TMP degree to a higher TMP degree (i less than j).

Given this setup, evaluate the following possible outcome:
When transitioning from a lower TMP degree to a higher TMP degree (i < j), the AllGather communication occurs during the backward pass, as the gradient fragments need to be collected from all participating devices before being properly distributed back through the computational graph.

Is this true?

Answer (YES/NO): NO